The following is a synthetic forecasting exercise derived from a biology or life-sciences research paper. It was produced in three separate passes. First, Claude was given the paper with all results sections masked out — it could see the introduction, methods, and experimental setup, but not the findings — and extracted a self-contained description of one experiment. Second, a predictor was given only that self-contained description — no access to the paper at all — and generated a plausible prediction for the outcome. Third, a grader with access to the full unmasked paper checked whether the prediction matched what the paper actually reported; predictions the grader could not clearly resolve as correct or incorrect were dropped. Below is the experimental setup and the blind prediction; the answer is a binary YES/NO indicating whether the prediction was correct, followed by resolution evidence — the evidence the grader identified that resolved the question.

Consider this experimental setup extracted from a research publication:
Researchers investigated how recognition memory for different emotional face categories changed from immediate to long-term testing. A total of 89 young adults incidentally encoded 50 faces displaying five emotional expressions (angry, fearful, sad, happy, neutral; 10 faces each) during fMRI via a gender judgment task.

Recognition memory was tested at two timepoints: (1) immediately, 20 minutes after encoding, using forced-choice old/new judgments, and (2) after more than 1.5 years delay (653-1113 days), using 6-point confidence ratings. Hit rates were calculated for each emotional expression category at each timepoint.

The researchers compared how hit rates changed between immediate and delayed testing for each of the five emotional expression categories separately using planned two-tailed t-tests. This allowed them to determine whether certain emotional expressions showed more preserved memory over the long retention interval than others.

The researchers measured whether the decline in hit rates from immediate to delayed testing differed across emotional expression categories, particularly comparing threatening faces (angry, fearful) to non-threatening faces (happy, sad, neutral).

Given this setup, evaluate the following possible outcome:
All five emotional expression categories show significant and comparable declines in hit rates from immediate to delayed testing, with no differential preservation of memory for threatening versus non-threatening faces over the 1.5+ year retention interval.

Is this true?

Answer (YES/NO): NO